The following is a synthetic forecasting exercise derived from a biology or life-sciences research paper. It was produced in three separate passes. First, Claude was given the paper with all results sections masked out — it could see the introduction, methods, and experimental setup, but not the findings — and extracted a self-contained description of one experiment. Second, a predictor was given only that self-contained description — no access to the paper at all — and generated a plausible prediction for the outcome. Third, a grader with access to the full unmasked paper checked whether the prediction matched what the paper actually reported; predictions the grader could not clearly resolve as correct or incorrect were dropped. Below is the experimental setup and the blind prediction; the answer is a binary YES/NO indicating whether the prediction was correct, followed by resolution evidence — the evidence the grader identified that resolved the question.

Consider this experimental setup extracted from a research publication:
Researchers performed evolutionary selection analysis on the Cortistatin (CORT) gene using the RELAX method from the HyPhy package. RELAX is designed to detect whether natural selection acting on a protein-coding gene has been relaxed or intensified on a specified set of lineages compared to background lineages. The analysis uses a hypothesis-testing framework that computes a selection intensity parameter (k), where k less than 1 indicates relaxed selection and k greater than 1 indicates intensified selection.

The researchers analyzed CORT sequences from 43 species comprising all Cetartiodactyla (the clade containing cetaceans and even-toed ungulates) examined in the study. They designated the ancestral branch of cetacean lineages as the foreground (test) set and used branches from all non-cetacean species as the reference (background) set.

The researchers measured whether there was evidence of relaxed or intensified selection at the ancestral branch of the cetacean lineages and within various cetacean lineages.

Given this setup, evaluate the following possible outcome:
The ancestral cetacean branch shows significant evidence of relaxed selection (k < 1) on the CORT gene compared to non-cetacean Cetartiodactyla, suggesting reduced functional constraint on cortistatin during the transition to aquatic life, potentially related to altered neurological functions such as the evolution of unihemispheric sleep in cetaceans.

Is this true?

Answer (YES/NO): NO